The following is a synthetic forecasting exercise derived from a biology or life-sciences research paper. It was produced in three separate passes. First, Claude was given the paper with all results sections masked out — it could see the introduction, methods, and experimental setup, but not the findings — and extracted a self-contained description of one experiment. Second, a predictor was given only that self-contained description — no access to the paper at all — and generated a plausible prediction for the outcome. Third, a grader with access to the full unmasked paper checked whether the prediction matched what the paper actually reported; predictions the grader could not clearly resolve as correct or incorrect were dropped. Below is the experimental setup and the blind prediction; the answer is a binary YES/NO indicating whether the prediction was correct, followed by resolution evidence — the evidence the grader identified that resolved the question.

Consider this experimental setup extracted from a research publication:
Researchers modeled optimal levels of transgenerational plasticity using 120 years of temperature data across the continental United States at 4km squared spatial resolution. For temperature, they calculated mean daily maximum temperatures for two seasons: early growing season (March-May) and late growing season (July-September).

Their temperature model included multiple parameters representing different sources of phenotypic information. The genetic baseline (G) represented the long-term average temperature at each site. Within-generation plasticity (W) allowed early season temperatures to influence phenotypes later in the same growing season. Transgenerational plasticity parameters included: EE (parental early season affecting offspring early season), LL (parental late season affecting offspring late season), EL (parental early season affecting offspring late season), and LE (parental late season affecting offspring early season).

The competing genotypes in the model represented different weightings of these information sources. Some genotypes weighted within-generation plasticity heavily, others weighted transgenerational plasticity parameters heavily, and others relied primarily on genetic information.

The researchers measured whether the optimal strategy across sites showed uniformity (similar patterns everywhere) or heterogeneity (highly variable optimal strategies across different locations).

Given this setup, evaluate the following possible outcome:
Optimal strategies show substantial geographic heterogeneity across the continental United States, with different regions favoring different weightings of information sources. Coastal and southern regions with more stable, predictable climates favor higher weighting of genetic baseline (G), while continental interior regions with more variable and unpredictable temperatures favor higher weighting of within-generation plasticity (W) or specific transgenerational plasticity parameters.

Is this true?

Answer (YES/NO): NO